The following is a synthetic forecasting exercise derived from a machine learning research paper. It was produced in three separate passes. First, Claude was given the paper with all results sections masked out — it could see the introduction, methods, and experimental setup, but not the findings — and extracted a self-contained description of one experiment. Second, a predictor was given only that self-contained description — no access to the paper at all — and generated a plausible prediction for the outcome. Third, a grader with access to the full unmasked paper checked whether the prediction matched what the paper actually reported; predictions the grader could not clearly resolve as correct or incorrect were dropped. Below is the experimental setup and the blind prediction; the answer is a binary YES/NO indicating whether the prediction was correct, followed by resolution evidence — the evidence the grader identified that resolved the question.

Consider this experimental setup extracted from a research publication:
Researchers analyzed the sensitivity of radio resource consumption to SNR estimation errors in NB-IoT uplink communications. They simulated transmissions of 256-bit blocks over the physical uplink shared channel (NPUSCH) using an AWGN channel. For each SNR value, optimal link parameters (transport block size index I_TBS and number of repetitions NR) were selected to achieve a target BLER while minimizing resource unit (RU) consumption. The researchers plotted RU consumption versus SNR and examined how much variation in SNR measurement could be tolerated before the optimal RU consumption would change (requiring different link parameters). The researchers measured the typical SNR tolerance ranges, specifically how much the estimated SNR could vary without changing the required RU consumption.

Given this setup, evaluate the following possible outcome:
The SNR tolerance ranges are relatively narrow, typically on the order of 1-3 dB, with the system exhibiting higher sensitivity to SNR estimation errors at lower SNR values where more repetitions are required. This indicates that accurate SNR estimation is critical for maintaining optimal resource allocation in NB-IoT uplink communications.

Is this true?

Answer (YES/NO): NO